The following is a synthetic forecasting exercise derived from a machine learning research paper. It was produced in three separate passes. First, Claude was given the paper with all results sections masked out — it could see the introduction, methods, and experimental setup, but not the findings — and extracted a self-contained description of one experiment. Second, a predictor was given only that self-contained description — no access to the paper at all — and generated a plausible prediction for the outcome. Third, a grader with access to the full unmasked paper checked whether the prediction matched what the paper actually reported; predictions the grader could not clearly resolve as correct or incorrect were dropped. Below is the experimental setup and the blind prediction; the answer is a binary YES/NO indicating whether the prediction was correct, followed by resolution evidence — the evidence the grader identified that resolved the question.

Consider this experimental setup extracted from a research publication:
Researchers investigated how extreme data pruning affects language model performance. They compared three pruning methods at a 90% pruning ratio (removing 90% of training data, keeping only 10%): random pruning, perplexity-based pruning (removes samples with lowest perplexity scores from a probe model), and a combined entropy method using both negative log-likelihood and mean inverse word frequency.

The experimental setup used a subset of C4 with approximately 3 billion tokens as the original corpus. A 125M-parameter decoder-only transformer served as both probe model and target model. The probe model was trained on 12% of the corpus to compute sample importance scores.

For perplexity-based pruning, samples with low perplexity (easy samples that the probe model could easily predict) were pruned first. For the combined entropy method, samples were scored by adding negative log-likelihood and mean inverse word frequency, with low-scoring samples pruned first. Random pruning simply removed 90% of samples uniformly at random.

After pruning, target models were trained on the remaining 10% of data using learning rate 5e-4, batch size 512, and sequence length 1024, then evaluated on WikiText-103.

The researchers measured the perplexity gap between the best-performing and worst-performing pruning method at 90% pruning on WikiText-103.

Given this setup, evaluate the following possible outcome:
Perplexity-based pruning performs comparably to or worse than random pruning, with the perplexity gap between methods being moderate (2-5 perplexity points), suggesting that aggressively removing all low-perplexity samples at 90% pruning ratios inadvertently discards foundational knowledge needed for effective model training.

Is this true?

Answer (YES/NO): NO